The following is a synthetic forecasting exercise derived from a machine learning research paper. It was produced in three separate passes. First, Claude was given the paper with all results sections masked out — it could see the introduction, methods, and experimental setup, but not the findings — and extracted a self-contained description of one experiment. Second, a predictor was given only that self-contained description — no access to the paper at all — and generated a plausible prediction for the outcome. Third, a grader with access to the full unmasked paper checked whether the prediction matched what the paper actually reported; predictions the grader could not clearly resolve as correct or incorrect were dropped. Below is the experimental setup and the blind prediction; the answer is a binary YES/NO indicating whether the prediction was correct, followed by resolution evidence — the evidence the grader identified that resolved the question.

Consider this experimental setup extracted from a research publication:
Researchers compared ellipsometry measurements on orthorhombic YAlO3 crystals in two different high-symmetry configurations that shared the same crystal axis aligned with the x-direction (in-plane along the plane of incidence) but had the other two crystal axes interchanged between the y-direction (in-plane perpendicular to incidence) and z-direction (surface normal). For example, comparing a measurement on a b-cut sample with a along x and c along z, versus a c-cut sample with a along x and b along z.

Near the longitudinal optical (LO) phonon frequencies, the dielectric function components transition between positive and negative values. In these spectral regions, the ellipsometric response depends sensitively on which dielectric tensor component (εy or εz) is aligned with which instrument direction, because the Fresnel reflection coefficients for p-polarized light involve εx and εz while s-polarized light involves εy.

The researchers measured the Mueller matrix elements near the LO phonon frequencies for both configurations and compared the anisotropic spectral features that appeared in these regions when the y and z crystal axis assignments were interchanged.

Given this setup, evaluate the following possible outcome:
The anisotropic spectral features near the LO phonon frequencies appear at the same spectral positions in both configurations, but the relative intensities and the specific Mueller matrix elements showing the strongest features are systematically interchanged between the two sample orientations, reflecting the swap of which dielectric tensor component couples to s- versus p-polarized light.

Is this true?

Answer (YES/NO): NO